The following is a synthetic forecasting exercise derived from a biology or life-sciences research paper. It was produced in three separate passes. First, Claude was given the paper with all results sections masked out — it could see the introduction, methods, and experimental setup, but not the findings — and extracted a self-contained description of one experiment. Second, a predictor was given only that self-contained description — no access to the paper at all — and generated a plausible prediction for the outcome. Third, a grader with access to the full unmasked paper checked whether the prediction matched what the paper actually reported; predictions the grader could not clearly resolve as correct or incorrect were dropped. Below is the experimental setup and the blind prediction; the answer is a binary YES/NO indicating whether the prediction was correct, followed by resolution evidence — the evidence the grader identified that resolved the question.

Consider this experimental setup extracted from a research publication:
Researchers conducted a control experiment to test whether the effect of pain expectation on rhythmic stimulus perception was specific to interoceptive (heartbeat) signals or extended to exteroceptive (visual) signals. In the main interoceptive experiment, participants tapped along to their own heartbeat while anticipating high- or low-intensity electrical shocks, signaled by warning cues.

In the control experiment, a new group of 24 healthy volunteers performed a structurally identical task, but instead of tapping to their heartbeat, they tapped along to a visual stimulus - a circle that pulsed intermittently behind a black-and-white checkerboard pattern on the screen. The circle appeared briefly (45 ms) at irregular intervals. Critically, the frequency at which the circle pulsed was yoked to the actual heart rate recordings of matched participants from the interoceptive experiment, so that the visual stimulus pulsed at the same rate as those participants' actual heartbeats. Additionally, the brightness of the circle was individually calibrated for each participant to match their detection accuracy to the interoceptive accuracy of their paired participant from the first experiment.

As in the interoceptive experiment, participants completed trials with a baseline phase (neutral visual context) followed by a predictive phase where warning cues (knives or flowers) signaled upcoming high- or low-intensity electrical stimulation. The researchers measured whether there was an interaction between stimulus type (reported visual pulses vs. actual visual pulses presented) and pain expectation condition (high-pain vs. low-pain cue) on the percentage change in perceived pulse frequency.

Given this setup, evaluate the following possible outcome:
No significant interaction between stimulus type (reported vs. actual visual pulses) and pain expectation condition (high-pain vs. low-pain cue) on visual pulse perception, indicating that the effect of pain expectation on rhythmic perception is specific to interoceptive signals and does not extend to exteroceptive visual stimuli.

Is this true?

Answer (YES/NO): YES